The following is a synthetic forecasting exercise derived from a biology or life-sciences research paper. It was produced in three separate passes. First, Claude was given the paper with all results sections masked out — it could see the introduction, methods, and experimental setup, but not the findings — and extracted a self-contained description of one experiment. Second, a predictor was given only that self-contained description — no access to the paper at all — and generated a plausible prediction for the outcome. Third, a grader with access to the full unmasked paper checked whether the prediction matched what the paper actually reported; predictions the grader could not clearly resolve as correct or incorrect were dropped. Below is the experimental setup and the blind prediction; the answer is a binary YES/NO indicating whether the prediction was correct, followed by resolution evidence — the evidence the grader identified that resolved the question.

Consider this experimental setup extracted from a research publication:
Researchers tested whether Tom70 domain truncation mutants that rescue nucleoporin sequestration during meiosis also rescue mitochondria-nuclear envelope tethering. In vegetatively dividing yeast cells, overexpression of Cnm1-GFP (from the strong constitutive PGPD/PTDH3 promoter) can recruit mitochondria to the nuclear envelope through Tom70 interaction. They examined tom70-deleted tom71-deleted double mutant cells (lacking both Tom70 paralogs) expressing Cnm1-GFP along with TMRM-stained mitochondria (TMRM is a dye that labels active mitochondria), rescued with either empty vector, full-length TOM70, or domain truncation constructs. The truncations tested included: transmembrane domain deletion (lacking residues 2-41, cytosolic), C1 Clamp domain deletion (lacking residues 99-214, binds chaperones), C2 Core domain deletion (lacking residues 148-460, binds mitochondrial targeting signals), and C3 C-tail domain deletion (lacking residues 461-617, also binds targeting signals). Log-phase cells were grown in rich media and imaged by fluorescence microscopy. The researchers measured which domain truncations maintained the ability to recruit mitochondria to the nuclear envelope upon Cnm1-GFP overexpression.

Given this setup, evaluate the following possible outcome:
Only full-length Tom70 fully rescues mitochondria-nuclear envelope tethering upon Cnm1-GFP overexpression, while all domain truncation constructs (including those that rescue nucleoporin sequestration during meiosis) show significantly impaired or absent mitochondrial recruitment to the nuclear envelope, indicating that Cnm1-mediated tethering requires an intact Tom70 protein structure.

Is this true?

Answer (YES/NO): NO